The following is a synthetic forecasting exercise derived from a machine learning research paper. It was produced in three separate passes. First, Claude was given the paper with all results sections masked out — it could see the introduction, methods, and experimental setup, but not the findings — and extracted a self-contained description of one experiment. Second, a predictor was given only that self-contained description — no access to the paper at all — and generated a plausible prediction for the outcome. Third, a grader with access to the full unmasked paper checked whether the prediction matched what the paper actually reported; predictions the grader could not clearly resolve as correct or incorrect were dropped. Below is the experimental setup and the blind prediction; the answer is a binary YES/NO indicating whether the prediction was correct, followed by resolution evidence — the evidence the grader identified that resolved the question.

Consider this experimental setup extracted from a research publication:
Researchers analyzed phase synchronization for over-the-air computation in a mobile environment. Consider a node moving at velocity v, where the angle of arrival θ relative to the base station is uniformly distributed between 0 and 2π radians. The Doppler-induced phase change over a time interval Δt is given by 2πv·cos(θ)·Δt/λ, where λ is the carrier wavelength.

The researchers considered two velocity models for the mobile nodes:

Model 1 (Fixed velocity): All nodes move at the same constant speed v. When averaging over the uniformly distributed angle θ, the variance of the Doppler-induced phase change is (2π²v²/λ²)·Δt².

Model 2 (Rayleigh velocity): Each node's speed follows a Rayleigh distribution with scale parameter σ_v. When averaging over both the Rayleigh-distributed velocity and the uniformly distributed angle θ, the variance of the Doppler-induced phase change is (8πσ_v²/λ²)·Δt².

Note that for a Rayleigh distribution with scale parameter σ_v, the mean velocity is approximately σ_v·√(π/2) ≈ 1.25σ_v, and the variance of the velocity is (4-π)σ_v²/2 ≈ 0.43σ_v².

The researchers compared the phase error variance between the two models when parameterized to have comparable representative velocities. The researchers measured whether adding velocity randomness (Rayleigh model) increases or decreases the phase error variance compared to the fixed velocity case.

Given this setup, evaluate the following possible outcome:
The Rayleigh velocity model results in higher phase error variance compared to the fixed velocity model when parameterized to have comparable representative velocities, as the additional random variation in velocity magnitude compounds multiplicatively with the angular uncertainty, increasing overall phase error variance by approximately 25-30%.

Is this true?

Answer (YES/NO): YES